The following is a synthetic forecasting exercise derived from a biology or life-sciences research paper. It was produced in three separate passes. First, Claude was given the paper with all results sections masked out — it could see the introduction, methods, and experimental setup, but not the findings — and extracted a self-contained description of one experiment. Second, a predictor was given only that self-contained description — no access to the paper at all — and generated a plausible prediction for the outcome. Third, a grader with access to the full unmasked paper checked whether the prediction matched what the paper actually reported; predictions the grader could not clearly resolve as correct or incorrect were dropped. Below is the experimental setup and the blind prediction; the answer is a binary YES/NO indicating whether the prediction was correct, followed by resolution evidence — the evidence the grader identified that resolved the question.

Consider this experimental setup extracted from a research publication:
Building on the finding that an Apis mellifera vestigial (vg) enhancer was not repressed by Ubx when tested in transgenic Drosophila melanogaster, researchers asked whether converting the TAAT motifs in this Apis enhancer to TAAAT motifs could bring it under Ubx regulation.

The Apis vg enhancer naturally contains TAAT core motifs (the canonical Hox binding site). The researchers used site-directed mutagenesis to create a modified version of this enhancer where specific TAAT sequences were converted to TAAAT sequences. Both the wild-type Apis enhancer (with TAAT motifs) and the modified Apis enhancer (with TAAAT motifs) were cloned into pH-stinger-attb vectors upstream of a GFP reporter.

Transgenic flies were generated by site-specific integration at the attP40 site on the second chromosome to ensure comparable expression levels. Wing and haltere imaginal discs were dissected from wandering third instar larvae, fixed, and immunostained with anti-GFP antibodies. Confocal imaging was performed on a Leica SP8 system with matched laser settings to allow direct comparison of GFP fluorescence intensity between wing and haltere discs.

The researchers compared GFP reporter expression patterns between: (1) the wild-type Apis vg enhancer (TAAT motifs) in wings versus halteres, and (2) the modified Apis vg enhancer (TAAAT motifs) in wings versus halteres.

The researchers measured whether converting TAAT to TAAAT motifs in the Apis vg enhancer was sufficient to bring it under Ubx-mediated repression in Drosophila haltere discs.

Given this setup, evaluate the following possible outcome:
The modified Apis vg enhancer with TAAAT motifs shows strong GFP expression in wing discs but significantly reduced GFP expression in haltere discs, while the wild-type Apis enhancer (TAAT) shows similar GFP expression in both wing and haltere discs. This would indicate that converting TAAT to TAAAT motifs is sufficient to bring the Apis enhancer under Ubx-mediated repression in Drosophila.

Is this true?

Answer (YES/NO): YES